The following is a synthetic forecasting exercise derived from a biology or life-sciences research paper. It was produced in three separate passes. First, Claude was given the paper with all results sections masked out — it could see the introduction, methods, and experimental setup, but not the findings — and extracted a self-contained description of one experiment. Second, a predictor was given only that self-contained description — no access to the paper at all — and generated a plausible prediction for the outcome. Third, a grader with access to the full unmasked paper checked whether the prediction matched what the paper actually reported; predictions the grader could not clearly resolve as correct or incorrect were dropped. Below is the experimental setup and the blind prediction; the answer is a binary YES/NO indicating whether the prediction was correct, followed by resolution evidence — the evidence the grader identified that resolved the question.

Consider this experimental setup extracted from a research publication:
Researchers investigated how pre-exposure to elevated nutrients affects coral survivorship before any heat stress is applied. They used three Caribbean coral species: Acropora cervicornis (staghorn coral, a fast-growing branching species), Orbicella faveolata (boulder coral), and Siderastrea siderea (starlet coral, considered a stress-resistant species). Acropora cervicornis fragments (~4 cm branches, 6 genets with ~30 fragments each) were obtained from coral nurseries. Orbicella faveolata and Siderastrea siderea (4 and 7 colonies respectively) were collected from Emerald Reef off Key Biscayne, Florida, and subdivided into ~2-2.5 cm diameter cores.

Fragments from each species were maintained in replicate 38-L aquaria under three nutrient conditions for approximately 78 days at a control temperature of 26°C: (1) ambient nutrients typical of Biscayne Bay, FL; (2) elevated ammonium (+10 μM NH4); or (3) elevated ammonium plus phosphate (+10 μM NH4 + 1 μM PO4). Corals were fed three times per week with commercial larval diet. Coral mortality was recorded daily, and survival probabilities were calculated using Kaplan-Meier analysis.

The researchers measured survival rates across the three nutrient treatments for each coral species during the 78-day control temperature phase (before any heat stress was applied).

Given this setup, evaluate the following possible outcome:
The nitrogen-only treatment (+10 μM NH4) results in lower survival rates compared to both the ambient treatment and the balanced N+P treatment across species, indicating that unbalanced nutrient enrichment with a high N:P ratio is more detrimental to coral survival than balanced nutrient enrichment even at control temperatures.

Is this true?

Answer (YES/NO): NO